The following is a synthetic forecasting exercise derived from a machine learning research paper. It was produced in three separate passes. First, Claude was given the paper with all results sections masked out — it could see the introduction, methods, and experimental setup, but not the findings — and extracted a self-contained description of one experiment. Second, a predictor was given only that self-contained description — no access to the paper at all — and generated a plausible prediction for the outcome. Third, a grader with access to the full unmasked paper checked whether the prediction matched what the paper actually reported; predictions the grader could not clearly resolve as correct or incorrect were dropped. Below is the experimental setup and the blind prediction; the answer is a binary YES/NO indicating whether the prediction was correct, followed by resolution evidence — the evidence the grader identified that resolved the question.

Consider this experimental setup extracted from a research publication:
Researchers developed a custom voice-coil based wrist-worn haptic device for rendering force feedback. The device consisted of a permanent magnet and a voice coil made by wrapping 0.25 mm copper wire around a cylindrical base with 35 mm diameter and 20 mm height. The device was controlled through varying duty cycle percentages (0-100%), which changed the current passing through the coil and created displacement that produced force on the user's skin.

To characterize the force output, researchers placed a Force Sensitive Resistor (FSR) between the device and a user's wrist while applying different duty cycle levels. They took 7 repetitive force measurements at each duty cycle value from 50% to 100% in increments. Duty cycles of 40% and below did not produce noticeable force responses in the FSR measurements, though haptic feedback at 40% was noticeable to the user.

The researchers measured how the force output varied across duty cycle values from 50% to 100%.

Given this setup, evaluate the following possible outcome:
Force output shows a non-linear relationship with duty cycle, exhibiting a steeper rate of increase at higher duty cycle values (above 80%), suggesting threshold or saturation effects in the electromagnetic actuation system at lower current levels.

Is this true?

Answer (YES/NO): NO